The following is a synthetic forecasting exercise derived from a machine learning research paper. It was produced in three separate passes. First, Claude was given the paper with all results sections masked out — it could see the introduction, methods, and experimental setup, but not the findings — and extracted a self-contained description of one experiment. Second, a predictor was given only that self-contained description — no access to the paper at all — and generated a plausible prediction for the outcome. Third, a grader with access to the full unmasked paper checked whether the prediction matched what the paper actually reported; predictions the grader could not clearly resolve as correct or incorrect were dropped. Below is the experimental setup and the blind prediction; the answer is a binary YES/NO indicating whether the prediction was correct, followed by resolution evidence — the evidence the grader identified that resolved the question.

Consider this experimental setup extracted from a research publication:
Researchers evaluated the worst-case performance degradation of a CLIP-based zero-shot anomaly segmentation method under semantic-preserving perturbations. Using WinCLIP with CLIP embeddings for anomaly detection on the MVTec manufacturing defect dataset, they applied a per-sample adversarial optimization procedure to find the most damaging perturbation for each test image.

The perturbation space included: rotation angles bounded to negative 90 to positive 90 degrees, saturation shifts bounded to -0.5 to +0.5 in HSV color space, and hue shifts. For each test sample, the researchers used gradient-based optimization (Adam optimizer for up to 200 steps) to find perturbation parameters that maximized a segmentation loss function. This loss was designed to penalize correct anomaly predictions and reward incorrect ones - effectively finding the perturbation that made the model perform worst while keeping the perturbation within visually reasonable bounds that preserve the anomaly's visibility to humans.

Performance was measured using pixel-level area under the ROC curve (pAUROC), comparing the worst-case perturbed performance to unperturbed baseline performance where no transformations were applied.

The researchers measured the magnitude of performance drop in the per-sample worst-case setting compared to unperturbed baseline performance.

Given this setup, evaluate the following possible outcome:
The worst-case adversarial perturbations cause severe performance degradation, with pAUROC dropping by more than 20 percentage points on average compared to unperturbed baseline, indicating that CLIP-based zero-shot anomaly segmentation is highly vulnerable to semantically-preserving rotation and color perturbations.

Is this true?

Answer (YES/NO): YES